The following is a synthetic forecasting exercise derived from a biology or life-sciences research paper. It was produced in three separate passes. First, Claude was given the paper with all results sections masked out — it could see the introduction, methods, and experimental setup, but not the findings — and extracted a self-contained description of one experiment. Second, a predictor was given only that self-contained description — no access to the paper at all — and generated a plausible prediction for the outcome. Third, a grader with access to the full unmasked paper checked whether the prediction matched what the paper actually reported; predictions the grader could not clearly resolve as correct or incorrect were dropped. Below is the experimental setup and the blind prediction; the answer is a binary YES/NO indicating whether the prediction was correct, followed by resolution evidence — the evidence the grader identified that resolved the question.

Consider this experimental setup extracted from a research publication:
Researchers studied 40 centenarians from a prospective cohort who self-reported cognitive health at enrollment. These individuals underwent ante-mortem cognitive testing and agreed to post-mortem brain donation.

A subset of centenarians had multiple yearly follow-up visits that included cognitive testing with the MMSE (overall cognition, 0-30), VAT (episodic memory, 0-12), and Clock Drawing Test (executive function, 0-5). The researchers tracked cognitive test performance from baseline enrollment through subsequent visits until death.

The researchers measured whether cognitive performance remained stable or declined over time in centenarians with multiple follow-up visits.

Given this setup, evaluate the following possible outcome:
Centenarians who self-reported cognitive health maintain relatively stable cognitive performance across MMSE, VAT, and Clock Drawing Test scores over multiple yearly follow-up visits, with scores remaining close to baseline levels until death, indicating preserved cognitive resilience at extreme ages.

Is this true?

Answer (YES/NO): NO